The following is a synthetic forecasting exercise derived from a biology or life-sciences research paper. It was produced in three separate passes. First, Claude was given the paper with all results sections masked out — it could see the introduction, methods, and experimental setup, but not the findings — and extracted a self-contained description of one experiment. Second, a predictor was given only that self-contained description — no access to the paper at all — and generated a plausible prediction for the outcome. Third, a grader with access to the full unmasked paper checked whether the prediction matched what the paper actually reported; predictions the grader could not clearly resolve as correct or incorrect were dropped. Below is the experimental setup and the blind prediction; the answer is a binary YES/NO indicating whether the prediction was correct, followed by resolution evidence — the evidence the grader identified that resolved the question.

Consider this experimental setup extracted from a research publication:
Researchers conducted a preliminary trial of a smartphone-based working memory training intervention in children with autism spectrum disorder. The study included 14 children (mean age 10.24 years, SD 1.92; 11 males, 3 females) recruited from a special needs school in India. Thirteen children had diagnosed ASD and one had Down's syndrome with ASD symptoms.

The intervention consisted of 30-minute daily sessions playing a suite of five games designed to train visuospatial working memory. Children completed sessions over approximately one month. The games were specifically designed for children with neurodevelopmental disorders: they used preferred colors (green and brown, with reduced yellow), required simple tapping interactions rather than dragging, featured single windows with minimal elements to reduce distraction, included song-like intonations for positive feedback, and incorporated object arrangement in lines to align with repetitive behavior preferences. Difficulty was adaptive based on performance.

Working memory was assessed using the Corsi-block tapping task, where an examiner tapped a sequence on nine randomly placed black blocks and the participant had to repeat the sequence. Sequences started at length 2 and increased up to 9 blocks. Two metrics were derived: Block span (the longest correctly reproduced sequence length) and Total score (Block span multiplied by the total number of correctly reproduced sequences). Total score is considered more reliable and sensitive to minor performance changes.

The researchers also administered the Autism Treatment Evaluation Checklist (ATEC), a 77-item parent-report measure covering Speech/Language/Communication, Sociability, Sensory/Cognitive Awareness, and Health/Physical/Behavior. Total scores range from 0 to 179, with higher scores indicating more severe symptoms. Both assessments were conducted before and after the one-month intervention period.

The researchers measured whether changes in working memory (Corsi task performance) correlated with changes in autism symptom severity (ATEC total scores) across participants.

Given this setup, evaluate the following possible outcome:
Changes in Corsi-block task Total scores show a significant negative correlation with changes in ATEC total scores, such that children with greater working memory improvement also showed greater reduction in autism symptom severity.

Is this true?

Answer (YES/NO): NO